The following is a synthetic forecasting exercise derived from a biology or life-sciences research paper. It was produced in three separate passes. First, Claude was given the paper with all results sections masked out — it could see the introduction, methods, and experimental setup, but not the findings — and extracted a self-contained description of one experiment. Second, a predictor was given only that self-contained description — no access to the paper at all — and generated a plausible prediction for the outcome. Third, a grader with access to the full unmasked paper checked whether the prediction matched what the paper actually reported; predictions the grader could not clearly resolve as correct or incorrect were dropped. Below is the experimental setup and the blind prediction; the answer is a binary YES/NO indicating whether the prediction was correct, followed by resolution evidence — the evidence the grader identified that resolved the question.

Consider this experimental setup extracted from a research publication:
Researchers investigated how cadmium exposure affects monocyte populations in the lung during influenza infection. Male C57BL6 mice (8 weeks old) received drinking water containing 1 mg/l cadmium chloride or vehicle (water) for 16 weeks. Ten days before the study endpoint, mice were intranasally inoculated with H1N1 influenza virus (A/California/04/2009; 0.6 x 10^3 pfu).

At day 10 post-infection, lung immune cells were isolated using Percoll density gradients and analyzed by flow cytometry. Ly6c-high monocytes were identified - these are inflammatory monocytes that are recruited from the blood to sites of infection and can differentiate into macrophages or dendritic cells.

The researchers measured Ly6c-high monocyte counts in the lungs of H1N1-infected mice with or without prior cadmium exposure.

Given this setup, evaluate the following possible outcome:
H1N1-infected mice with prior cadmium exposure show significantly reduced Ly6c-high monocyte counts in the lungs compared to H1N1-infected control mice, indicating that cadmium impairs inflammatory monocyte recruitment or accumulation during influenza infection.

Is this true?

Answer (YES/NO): NO